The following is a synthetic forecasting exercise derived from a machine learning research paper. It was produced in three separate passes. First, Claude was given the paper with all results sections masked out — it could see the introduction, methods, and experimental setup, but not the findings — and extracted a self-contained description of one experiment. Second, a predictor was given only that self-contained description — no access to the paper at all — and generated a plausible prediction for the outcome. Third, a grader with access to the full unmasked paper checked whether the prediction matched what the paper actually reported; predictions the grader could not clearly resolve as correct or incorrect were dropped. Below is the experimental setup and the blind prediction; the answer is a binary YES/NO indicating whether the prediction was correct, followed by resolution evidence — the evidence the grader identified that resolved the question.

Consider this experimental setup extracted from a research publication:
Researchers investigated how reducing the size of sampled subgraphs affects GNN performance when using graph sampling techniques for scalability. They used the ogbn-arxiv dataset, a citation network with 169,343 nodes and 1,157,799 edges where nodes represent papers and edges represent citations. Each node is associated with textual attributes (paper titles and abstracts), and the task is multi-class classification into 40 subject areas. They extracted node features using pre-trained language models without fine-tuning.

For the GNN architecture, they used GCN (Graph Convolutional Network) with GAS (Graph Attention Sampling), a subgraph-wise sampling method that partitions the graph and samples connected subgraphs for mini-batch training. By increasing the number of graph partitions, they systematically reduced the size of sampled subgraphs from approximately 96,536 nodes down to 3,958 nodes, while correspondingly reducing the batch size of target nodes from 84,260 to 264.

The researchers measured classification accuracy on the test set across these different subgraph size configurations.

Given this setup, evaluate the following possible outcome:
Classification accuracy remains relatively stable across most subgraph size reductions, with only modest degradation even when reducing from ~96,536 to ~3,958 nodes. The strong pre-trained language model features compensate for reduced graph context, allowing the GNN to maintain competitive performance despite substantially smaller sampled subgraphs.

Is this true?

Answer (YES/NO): NO